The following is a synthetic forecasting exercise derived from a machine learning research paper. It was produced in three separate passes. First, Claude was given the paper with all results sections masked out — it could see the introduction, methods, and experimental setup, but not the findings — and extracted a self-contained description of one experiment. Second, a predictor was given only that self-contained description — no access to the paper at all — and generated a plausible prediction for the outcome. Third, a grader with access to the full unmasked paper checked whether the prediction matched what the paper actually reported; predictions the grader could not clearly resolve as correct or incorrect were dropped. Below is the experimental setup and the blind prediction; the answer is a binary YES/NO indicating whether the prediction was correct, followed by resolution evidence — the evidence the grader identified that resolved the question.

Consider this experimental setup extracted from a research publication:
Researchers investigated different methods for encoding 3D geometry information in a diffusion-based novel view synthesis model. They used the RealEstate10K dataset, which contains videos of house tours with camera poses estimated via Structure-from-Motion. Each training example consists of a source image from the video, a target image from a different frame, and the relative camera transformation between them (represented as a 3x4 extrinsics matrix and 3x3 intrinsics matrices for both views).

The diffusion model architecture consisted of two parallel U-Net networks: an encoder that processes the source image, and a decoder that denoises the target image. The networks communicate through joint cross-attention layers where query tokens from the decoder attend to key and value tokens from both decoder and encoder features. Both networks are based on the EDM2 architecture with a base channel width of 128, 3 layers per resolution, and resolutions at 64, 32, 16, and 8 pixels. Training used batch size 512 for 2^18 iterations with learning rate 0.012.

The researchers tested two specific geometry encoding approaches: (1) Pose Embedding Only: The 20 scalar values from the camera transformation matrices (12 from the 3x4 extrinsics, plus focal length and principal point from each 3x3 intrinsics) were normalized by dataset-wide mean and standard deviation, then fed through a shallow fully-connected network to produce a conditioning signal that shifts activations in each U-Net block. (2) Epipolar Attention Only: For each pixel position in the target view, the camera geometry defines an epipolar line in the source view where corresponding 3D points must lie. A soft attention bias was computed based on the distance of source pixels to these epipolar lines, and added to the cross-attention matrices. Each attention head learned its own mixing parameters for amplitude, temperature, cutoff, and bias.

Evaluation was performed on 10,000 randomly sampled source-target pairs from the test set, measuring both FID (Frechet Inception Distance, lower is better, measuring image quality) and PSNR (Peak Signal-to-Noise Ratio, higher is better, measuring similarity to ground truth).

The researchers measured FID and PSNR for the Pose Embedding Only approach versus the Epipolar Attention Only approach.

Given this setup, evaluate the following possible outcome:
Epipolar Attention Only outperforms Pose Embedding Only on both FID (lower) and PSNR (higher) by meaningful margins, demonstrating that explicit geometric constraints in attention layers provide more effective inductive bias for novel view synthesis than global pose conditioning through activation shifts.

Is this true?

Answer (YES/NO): NO